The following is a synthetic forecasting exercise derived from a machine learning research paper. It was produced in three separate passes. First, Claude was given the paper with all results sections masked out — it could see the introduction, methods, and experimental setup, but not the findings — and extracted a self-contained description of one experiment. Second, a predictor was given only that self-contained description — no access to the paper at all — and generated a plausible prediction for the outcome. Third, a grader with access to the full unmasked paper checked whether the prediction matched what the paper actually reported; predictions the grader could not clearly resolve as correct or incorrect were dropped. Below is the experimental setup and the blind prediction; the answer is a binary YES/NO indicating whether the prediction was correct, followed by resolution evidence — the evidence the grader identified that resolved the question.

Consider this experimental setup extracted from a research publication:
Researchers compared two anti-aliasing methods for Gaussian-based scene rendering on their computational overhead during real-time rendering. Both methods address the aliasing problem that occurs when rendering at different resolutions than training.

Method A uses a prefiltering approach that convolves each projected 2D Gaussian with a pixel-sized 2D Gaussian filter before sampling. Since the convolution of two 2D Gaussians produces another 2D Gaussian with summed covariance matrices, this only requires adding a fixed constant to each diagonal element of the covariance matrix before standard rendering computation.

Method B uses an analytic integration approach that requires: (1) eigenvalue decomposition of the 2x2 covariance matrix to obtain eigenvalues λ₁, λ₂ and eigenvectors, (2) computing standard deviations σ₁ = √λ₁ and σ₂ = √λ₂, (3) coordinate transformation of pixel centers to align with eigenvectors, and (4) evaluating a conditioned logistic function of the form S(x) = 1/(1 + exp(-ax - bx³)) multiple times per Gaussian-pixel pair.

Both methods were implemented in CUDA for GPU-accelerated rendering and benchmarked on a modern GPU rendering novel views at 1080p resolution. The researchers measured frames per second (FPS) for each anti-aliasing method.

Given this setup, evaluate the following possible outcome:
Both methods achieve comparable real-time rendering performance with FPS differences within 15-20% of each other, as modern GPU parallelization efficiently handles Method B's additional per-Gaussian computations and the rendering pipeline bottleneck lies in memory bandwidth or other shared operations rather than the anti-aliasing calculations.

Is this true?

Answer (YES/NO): YES